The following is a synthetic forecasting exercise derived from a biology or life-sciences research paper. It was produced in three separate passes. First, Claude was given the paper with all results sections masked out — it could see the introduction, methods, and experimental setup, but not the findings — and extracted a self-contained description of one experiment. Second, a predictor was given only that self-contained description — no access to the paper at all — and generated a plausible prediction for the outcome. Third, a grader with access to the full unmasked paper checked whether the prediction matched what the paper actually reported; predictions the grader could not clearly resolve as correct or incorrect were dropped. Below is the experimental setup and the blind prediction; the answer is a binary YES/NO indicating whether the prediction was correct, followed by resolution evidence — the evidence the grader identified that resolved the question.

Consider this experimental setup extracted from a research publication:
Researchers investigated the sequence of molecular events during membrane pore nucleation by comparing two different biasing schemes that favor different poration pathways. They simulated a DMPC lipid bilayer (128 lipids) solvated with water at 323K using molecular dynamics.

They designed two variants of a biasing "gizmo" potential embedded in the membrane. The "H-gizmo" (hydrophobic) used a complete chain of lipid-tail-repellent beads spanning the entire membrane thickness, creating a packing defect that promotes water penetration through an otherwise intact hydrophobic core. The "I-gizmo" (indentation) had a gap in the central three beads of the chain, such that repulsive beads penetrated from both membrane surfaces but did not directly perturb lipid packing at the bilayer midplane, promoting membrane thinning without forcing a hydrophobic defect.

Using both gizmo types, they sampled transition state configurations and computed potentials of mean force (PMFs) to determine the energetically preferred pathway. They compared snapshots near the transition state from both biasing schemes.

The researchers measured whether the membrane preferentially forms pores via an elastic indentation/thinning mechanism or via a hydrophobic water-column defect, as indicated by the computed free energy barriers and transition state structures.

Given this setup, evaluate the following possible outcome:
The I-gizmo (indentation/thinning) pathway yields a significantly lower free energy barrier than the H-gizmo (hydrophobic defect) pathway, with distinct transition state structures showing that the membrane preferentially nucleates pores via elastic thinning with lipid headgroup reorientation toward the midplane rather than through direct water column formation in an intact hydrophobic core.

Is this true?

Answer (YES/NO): YES